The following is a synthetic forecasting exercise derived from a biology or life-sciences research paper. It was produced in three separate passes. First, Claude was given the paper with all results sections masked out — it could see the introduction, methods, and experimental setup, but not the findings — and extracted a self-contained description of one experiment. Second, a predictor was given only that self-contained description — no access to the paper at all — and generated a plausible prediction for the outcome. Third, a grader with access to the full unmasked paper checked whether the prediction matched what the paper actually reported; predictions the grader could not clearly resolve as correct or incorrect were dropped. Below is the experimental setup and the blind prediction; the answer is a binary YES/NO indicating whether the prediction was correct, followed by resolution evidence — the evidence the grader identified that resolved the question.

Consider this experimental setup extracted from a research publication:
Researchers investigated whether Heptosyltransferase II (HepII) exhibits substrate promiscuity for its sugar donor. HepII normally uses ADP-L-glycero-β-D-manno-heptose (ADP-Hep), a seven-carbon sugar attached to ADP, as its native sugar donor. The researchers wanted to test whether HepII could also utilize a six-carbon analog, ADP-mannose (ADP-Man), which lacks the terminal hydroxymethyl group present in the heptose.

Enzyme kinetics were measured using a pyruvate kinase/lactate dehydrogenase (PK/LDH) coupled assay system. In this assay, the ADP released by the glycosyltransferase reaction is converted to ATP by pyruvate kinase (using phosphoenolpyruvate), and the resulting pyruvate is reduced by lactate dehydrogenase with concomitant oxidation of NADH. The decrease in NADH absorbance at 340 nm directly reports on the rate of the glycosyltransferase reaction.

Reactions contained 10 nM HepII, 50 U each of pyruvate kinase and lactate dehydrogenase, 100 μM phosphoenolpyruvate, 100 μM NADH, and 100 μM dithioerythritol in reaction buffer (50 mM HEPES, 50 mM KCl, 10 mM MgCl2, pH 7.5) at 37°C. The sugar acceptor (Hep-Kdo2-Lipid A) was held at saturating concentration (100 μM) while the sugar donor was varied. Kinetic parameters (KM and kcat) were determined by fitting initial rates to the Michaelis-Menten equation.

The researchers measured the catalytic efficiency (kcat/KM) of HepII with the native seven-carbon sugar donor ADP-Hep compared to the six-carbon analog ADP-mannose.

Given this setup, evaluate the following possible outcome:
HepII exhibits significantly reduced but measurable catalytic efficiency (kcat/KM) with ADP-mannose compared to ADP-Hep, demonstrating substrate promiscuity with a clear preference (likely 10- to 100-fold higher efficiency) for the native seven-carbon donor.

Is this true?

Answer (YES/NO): NO